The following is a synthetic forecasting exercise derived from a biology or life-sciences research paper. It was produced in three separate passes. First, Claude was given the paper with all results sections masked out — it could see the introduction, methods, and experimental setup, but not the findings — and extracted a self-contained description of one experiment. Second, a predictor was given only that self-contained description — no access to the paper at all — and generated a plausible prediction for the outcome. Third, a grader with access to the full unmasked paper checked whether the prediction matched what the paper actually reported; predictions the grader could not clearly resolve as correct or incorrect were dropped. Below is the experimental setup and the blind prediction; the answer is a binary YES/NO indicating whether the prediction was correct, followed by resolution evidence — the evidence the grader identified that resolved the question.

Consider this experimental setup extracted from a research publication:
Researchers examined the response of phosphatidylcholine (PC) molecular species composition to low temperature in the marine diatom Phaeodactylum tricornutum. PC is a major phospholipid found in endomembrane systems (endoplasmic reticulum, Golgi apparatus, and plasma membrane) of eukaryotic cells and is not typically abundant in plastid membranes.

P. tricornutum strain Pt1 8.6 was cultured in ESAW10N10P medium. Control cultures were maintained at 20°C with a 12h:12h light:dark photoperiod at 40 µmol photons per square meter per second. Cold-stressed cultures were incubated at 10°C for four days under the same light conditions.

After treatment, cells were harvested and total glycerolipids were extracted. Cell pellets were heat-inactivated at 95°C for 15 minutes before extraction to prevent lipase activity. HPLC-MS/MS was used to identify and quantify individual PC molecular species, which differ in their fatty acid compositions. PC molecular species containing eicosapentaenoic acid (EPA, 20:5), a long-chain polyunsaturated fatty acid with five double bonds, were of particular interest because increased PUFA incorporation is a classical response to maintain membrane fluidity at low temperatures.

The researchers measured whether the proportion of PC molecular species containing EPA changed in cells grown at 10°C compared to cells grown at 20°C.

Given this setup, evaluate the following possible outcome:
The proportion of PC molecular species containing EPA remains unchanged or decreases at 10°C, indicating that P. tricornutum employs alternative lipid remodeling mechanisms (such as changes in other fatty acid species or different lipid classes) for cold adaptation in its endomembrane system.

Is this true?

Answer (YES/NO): NO